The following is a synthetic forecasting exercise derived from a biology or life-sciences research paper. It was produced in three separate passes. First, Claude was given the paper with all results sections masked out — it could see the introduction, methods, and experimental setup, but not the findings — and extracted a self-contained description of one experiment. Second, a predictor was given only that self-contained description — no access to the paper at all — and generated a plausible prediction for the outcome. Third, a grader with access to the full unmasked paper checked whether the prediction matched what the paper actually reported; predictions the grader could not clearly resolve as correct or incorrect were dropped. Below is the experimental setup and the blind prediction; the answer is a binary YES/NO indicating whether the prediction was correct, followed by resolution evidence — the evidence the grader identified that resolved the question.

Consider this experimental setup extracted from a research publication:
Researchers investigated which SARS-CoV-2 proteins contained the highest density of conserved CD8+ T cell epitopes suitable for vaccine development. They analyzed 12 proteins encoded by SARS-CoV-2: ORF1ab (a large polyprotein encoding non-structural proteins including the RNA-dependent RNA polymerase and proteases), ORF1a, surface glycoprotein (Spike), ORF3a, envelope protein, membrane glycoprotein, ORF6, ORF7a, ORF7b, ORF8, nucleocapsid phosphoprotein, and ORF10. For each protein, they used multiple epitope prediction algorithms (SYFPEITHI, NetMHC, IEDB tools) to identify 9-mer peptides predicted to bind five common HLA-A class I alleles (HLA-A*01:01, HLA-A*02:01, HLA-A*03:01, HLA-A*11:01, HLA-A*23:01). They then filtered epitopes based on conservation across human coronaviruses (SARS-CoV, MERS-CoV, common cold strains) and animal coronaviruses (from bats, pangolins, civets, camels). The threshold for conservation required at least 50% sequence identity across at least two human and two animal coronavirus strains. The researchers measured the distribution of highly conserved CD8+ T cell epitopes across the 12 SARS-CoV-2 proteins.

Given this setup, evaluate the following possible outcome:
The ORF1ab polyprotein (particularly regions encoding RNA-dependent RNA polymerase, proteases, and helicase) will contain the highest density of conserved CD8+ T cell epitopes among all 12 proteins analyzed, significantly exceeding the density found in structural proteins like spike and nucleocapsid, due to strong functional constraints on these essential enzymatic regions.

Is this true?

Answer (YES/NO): NO